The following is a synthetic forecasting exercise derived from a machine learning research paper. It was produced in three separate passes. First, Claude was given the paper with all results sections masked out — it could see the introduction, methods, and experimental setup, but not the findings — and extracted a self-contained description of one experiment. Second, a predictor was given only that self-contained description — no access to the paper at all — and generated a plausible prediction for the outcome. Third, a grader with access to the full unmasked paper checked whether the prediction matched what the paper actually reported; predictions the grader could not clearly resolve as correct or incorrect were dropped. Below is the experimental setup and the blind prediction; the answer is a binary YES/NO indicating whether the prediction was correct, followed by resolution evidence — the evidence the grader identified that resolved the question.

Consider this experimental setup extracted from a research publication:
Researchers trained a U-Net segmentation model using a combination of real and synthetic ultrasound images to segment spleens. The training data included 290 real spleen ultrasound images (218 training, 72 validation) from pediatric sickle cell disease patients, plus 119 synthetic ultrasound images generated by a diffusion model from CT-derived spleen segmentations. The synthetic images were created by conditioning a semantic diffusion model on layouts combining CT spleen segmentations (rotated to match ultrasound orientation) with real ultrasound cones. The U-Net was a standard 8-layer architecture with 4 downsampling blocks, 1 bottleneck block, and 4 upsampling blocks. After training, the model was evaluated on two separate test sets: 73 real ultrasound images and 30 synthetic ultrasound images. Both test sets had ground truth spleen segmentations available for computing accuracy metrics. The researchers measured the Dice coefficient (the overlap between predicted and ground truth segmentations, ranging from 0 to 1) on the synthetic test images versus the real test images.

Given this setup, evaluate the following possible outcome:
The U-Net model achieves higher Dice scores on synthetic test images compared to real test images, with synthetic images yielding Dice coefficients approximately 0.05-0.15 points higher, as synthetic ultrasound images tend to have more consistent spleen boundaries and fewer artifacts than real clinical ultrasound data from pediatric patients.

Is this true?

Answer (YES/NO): NO